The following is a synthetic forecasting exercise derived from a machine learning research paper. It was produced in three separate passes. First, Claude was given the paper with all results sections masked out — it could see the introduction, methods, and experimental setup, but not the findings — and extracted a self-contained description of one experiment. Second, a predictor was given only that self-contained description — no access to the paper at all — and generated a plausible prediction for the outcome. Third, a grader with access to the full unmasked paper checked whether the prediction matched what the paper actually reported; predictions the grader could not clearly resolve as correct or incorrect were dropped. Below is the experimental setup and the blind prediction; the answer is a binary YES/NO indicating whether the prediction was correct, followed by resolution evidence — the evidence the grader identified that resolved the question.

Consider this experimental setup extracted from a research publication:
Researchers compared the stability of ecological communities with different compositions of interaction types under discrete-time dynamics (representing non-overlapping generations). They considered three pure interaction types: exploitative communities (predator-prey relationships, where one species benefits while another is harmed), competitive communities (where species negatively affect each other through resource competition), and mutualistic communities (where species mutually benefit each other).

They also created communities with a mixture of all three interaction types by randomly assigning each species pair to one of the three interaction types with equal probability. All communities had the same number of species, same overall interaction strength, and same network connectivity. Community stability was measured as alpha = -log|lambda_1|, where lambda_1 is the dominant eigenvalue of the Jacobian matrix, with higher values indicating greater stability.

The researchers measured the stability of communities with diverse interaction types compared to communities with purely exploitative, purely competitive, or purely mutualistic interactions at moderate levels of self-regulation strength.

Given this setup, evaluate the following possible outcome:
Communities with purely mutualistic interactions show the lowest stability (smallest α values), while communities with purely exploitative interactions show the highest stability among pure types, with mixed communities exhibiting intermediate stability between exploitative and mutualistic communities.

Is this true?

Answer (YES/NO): NO